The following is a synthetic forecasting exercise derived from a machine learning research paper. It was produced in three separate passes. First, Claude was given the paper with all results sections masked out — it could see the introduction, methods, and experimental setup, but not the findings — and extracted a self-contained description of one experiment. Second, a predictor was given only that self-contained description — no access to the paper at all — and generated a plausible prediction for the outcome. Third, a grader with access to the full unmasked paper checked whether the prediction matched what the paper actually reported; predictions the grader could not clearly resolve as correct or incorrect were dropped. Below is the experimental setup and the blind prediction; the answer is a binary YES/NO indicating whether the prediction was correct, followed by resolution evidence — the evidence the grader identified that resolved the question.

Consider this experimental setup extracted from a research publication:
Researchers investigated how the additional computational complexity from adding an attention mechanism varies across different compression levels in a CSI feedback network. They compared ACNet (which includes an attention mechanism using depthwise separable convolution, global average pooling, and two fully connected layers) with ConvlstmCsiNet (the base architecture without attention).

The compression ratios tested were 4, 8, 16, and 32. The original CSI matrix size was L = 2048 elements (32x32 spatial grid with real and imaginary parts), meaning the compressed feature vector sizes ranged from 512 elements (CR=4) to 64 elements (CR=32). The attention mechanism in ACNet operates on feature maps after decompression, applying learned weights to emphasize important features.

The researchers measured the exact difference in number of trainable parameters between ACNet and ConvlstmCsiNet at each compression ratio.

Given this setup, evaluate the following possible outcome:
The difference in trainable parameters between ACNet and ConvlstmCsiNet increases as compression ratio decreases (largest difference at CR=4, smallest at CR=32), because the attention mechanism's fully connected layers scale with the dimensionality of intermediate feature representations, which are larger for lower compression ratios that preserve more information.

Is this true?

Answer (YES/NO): NO